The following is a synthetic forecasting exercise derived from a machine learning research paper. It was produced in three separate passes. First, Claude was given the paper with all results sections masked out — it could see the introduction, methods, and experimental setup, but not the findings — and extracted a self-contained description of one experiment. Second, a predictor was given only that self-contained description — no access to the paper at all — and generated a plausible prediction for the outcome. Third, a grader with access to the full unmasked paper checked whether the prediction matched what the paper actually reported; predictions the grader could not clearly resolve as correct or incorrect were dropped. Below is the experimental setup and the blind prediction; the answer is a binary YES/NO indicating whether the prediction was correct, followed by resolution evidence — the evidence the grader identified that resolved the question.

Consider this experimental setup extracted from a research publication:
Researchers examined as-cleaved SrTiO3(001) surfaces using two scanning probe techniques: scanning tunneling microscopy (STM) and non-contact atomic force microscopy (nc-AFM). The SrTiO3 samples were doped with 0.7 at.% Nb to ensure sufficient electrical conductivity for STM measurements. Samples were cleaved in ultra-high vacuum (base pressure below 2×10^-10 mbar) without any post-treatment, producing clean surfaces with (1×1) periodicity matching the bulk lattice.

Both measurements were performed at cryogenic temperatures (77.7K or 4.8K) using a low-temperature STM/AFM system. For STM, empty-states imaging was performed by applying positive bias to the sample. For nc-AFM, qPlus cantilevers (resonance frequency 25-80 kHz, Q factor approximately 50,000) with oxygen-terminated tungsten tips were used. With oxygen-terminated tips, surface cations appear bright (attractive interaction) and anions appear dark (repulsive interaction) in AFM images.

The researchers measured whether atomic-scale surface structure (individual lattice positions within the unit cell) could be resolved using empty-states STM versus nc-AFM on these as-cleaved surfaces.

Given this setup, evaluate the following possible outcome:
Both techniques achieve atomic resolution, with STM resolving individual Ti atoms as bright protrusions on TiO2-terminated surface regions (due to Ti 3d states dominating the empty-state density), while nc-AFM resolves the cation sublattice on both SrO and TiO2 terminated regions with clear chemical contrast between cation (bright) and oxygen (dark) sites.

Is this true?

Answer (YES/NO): NO